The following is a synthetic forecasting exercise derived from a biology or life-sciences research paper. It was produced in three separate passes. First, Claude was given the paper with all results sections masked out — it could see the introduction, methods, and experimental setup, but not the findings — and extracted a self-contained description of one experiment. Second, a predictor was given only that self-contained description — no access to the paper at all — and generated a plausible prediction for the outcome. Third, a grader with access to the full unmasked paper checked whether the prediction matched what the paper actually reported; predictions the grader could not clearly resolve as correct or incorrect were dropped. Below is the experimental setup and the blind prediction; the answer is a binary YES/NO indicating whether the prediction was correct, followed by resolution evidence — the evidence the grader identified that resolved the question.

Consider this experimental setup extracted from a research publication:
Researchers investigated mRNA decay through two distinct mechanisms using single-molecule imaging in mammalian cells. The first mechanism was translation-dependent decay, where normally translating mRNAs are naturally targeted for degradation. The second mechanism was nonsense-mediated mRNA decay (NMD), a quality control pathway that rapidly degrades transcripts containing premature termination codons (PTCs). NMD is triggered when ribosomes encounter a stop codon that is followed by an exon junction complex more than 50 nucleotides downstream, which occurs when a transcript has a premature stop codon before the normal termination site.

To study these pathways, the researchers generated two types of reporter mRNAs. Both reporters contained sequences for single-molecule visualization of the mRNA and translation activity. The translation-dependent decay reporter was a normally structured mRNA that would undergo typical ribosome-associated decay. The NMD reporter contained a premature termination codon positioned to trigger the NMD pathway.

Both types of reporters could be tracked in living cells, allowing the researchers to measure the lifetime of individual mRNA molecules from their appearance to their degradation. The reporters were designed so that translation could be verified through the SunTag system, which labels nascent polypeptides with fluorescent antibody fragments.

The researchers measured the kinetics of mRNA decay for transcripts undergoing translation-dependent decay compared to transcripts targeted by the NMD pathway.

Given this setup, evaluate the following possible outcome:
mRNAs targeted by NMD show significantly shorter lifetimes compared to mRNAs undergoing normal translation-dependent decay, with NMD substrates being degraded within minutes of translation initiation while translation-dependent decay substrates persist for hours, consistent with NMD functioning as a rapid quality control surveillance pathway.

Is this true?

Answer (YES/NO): YES